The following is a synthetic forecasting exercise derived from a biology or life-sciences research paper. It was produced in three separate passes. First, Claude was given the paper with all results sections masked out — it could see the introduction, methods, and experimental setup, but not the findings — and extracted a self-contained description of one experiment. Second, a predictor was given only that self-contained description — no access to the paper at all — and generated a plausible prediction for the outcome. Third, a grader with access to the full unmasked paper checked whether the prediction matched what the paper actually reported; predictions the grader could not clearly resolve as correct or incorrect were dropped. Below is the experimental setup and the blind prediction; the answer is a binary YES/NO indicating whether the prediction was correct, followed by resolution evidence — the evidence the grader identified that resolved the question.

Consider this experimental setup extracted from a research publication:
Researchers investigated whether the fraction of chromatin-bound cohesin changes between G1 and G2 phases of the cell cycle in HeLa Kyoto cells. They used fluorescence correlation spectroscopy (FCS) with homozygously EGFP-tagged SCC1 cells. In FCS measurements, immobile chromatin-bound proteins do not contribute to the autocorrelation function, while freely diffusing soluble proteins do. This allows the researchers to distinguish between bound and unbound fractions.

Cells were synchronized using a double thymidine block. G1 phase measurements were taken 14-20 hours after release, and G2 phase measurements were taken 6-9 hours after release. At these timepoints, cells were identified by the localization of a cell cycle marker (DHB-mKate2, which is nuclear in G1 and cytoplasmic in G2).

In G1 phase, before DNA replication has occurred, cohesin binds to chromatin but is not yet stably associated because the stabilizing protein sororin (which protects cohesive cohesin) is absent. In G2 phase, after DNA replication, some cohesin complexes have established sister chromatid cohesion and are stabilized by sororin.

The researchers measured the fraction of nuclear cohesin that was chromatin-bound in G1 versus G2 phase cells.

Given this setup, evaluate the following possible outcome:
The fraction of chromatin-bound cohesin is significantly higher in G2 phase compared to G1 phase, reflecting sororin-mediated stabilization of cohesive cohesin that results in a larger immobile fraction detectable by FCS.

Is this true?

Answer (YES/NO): YES